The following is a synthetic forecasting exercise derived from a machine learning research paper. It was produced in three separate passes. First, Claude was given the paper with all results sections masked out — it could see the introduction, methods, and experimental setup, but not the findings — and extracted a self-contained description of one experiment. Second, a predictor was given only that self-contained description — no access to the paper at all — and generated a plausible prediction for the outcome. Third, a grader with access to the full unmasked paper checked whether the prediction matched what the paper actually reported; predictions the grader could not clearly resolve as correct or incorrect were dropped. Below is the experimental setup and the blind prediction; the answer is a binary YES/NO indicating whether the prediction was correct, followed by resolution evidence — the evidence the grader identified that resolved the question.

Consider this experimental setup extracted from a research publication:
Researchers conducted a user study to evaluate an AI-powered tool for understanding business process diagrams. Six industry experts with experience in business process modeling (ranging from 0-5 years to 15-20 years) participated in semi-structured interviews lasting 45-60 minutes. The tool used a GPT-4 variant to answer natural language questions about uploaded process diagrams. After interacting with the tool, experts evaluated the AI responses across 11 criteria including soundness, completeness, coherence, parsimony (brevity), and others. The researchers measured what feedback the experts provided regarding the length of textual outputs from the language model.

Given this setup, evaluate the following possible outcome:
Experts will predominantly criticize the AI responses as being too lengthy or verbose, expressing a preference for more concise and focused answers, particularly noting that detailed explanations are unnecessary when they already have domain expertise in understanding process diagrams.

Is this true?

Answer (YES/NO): NO